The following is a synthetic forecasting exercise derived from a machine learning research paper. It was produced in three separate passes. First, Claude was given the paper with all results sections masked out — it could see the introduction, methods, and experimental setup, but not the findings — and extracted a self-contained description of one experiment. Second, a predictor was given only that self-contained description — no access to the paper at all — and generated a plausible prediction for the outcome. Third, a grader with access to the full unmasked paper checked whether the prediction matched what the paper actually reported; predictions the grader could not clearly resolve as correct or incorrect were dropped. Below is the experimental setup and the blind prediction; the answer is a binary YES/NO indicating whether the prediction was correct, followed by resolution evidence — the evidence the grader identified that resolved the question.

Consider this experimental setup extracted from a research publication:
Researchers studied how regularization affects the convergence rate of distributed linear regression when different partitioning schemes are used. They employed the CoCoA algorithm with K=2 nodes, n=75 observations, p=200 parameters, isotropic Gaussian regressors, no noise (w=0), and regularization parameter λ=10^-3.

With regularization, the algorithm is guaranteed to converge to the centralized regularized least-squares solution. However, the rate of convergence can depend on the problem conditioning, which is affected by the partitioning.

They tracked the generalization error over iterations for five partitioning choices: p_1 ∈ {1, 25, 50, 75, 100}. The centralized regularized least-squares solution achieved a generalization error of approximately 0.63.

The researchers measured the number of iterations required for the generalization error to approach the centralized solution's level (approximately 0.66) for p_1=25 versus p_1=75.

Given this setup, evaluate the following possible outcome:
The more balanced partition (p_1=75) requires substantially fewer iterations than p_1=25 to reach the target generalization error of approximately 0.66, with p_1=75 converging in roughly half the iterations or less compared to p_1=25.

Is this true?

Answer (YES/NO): NO